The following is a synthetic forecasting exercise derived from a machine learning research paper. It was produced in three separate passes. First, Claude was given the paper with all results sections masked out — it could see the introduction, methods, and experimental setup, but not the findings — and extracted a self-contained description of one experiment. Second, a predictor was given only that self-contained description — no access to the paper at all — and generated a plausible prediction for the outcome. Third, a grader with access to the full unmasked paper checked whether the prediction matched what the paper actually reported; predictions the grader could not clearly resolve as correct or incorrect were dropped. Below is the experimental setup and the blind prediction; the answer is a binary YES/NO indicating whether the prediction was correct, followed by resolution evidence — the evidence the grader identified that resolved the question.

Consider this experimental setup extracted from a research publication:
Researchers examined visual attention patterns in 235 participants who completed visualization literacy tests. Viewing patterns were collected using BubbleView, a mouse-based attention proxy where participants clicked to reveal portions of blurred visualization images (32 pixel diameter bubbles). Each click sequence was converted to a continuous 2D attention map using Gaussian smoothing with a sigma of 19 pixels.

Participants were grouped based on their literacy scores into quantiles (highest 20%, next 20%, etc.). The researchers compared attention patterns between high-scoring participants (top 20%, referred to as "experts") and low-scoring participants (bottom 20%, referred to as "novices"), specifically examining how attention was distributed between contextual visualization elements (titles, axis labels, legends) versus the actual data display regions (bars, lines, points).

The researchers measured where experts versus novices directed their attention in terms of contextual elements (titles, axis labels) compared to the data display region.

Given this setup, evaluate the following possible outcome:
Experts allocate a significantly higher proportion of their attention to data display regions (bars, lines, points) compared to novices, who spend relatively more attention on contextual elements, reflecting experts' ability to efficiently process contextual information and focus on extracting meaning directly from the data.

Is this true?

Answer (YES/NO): NO